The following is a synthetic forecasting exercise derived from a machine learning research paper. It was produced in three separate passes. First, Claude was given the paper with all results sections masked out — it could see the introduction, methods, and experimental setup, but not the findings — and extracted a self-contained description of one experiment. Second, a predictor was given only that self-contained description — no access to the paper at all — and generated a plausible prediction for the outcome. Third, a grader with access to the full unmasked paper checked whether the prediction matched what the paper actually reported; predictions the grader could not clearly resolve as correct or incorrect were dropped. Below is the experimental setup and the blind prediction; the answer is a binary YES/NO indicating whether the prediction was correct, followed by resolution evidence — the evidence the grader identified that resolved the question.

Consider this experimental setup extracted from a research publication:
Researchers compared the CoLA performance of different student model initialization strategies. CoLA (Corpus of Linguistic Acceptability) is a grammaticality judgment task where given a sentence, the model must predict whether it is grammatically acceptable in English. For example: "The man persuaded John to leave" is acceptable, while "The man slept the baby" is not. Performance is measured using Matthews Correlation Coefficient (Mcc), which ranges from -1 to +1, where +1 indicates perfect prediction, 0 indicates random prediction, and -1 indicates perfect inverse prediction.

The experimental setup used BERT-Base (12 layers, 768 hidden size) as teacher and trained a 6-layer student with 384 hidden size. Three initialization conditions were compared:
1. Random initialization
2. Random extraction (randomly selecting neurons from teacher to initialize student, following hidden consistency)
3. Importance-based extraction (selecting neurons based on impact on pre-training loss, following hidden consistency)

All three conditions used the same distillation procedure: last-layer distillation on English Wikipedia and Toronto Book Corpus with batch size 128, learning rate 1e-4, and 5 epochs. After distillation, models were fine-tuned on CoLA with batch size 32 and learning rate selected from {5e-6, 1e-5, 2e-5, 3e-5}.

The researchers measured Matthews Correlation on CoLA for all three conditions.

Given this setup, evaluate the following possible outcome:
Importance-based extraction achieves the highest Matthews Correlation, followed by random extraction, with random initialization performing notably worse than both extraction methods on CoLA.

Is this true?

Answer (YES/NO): YES